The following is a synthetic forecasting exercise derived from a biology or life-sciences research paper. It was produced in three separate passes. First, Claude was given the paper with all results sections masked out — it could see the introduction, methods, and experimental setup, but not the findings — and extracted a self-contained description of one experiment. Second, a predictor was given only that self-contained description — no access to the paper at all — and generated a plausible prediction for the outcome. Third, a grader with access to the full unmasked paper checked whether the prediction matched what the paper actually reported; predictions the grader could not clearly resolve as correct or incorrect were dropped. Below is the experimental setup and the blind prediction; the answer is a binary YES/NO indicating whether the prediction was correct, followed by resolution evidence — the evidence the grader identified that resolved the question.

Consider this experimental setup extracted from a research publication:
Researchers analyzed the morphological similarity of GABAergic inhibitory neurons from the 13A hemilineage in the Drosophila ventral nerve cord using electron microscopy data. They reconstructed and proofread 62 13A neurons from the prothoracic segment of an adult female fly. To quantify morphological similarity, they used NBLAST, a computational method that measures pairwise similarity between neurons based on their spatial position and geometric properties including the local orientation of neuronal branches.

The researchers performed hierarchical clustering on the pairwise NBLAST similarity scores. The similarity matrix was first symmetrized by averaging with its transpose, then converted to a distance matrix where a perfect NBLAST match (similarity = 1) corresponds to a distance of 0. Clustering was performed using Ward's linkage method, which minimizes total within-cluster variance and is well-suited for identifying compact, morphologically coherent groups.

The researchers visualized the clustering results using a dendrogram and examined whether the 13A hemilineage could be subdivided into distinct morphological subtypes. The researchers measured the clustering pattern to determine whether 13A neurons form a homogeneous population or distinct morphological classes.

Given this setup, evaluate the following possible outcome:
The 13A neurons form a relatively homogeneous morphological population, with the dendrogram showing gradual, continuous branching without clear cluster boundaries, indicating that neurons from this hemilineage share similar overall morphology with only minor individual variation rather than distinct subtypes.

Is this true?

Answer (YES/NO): NO